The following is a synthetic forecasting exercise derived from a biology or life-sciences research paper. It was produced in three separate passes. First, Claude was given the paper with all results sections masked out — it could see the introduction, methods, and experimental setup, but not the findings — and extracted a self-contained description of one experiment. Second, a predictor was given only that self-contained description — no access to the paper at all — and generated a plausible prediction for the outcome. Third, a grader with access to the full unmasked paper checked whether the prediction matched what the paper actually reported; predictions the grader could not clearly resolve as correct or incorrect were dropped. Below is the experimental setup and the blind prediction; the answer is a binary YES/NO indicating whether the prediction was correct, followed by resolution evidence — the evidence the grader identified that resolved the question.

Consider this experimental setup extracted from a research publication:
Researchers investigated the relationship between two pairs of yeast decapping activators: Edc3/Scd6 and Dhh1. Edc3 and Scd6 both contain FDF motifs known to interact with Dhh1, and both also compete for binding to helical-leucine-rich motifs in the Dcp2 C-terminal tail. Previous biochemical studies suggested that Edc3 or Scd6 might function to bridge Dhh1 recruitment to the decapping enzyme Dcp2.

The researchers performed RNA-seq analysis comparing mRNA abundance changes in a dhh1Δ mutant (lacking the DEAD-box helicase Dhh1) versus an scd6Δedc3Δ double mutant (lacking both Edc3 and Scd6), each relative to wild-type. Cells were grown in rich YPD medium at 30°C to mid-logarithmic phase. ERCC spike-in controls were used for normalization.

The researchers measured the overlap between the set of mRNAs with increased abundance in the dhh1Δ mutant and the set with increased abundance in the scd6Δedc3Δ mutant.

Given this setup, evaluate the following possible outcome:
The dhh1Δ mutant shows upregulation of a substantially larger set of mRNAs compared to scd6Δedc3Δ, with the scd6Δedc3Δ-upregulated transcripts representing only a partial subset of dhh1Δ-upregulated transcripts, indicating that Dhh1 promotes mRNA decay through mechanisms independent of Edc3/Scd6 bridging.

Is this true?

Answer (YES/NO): NO